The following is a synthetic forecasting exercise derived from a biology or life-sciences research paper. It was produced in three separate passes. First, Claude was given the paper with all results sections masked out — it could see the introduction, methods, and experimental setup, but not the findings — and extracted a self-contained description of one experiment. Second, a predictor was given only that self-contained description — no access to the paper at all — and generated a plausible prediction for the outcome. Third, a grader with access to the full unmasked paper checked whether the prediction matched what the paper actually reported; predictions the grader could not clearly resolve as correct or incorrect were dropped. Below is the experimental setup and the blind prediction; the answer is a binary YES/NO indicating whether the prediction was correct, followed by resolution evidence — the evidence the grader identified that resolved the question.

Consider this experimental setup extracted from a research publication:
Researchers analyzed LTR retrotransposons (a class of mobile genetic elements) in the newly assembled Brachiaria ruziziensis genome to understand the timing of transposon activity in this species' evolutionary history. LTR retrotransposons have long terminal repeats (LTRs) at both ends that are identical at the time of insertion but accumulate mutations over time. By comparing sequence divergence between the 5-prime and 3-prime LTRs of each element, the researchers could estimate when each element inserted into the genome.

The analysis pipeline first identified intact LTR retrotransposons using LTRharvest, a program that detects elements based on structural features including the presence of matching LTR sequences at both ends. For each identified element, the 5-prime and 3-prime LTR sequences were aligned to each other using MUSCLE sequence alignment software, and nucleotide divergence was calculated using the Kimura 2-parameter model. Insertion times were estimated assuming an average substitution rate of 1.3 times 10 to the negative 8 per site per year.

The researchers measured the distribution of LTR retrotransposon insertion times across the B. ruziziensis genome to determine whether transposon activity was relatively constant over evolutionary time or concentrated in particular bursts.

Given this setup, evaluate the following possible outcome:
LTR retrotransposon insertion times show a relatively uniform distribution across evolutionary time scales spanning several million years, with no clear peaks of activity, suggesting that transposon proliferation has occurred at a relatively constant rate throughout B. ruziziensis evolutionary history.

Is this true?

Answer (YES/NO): NO